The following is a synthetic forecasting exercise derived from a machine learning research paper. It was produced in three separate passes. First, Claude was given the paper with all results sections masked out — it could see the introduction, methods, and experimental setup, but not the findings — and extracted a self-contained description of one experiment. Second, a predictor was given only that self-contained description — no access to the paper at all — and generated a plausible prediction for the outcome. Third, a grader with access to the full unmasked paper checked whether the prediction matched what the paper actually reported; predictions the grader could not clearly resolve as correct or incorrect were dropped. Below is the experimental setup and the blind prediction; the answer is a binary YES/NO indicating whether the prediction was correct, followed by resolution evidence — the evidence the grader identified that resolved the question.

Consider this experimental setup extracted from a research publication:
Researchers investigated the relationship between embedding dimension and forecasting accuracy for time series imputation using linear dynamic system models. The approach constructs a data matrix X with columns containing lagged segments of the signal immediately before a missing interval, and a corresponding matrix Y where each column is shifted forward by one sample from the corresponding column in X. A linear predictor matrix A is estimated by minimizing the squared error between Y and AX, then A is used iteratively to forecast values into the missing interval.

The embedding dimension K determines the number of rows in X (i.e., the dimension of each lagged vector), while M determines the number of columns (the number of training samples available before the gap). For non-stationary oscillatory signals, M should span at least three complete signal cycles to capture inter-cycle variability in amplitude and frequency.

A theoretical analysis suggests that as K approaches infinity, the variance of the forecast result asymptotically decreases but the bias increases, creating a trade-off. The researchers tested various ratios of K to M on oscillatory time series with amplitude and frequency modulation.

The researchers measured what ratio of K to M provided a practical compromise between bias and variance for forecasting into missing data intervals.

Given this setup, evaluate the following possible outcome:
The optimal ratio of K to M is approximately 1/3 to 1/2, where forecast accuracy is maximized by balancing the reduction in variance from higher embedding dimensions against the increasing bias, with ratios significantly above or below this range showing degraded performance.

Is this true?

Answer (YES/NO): NO